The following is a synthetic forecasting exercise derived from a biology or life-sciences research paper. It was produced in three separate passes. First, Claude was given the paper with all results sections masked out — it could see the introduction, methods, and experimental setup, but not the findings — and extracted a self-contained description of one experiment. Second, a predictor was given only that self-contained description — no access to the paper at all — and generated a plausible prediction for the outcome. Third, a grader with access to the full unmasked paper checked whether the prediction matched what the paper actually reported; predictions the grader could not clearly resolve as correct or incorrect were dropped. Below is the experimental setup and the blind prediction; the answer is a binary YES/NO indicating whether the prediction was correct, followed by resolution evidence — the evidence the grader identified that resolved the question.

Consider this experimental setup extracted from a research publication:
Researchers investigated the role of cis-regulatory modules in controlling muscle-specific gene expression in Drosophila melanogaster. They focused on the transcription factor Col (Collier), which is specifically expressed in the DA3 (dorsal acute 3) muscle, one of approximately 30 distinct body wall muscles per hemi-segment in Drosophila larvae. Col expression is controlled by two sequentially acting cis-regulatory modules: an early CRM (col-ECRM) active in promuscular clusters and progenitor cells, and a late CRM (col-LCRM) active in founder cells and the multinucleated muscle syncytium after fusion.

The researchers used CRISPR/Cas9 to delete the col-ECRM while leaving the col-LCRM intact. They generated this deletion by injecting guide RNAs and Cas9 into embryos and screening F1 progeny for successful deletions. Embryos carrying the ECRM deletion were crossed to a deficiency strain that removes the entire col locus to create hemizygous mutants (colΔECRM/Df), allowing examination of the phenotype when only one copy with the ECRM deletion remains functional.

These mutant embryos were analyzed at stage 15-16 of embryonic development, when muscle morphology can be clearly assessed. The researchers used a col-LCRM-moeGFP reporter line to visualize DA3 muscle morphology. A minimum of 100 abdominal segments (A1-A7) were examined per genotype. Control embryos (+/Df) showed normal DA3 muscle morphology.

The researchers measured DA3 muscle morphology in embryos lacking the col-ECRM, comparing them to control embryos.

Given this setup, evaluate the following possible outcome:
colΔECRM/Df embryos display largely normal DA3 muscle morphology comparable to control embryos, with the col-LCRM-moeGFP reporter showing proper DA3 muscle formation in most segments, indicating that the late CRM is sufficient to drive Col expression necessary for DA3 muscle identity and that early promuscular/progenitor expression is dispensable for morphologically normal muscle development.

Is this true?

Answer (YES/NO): YES